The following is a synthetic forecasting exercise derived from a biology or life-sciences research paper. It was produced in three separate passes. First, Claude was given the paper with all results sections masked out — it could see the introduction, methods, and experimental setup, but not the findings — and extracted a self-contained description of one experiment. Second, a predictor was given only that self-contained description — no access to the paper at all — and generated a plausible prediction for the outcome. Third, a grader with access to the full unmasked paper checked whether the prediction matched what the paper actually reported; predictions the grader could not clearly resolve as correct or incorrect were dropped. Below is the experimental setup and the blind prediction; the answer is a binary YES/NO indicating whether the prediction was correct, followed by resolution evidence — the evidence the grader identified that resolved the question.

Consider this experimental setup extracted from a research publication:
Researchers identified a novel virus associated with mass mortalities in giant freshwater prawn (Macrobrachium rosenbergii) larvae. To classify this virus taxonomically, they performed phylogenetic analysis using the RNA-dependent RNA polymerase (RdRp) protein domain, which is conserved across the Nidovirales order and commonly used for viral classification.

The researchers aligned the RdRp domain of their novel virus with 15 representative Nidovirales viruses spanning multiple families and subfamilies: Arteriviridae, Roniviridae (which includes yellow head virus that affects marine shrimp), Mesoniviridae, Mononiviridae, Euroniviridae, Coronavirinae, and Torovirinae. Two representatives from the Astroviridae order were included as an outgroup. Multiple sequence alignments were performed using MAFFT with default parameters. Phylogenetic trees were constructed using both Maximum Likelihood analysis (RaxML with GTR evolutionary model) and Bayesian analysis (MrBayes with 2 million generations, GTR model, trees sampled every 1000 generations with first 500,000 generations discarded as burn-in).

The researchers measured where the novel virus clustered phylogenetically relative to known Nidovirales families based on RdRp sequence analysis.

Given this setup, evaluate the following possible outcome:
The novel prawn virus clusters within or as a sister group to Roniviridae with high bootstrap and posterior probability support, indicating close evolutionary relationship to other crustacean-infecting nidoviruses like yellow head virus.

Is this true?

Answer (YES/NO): YES